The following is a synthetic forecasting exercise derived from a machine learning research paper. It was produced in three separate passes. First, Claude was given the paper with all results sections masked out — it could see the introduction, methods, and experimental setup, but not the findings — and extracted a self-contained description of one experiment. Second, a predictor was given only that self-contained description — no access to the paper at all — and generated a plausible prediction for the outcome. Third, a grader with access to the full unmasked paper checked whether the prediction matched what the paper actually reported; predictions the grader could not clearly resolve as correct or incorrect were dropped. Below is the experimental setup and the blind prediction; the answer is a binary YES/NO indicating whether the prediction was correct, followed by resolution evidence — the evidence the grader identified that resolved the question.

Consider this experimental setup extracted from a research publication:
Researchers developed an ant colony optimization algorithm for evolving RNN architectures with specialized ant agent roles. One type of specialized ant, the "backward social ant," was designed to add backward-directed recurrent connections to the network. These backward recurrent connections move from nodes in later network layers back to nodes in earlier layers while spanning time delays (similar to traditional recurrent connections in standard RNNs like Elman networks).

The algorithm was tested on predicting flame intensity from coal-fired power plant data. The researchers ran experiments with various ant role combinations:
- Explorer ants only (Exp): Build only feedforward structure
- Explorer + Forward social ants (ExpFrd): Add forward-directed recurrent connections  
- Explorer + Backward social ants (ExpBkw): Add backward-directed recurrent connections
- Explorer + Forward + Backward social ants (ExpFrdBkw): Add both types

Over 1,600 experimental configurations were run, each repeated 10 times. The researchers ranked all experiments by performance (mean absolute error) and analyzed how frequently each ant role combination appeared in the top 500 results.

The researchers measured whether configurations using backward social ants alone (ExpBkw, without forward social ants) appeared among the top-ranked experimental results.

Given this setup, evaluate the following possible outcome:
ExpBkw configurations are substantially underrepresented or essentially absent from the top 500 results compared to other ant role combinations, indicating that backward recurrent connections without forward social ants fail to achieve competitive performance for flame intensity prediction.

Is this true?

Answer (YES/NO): YES